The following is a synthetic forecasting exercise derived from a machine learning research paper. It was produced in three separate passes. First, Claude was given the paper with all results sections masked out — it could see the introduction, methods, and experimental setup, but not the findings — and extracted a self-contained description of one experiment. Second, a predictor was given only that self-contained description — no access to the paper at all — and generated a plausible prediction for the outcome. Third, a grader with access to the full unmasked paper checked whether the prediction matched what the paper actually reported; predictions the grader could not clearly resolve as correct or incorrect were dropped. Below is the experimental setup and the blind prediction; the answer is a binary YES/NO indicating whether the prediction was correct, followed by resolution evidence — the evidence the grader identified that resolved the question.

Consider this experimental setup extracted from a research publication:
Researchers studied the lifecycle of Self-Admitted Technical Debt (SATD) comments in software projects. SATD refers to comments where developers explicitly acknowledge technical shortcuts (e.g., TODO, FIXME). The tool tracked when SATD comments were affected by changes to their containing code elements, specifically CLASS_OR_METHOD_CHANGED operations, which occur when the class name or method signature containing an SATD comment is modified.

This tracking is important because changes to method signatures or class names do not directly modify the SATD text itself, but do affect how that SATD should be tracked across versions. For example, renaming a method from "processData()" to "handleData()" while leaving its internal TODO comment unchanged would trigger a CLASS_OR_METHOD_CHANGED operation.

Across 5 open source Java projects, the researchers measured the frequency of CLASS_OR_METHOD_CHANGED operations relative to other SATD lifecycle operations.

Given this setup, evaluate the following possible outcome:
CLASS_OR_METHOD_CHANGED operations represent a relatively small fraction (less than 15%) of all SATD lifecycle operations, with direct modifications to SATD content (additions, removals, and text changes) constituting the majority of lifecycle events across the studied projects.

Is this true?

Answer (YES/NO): YES